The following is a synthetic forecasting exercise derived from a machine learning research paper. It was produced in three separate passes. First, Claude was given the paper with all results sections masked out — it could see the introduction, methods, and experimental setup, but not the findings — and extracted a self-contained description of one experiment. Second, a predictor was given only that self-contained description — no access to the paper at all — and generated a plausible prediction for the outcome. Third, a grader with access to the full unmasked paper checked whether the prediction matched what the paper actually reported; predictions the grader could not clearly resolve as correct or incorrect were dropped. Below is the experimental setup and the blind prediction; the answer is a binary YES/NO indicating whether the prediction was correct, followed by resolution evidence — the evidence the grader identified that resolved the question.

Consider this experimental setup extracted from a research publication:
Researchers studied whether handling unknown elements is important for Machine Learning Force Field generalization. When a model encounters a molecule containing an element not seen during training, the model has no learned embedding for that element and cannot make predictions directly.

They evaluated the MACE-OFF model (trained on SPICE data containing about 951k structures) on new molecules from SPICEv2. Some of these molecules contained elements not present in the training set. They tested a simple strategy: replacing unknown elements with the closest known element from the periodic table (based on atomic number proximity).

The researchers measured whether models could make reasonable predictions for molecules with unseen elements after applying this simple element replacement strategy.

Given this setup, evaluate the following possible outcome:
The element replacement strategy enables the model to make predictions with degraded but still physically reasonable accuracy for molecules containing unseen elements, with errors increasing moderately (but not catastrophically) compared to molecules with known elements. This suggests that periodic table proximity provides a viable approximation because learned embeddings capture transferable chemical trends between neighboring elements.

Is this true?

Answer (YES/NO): YES